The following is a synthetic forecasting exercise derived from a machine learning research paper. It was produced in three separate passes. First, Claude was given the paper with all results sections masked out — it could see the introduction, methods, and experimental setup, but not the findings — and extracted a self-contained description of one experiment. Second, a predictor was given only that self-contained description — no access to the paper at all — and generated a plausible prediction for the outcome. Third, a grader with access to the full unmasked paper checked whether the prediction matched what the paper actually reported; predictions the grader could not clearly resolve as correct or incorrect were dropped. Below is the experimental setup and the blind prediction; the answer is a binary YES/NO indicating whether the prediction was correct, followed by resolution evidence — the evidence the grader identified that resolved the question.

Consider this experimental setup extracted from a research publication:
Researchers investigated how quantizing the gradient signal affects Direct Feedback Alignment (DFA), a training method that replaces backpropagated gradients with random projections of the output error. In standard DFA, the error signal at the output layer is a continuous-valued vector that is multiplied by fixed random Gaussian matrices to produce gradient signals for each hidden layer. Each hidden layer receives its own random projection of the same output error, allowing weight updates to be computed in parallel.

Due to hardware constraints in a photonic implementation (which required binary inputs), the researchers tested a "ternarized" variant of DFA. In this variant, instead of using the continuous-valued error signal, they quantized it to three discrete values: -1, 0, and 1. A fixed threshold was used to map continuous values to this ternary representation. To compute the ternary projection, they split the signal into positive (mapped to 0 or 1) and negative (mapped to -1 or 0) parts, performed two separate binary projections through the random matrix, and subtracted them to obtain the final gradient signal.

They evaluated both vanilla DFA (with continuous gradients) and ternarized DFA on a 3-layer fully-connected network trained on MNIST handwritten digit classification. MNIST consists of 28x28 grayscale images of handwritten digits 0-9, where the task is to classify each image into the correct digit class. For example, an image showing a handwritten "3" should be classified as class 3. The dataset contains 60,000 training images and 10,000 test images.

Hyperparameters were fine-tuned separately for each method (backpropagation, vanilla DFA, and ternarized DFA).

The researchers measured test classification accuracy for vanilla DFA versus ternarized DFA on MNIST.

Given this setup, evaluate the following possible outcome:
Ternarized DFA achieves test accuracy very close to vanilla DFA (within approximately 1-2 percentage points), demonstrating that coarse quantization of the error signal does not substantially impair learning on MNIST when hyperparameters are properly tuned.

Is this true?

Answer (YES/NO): YES